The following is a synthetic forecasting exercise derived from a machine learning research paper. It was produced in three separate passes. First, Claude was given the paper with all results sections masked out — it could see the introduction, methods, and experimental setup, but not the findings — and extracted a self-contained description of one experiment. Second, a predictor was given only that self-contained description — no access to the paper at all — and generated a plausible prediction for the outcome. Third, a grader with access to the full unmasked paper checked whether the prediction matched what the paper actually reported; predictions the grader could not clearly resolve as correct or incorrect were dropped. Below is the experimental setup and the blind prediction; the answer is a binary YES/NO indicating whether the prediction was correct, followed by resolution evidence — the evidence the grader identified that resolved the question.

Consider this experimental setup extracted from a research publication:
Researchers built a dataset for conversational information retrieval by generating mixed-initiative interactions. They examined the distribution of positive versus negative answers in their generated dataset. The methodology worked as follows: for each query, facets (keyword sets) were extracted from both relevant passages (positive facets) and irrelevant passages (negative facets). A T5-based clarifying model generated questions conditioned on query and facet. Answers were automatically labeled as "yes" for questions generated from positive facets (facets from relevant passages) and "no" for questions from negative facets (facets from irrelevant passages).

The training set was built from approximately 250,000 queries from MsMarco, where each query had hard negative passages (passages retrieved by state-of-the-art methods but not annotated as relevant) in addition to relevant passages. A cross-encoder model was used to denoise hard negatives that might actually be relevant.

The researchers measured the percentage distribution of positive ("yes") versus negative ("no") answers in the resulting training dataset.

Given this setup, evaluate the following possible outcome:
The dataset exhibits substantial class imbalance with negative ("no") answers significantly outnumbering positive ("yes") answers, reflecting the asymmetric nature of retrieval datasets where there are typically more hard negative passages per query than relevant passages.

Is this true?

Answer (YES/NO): YES